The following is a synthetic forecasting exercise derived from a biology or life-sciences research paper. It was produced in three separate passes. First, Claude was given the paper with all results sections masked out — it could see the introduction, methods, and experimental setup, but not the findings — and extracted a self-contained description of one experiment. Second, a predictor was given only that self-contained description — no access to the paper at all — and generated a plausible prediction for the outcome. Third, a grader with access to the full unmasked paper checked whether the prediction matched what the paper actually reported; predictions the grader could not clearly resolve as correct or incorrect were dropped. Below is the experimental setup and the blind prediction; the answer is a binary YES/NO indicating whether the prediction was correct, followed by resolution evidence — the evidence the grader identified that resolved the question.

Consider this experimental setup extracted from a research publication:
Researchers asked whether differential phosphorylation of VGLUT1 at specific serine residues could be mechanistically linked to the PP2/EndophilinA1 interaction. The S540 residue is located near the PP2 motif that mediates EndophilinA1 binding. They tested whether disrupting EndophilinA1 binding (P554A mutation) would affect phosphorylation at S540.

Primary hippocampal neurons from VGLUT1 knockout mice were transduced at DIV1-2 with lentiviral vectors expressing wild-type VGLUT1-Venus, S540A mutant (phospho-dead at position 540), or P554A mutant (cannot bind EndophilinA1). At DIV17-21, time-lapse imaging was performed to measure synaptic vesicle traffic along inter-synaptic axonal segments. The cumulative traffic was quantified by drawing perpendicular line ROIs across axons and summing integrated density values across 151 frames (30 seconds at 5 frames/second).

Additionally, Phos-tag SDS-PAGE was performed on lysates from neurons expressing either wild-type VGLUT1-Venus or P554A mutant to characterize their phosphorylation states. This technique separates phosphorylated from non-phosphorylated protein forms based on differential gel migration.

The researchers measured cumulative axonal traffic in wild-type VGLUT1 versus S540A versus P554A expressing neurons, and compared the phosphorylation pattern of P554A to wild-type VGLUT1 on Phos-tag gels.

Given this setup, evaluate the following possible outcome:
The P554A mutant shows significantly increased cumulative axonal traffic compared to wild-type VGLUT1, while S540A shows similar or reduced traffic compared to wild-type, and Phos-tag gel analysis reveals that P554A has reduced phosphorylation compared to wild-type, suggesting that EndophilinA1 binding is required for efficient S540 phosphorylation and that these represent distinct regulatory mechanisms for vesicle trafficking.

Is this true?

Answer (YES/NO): NO